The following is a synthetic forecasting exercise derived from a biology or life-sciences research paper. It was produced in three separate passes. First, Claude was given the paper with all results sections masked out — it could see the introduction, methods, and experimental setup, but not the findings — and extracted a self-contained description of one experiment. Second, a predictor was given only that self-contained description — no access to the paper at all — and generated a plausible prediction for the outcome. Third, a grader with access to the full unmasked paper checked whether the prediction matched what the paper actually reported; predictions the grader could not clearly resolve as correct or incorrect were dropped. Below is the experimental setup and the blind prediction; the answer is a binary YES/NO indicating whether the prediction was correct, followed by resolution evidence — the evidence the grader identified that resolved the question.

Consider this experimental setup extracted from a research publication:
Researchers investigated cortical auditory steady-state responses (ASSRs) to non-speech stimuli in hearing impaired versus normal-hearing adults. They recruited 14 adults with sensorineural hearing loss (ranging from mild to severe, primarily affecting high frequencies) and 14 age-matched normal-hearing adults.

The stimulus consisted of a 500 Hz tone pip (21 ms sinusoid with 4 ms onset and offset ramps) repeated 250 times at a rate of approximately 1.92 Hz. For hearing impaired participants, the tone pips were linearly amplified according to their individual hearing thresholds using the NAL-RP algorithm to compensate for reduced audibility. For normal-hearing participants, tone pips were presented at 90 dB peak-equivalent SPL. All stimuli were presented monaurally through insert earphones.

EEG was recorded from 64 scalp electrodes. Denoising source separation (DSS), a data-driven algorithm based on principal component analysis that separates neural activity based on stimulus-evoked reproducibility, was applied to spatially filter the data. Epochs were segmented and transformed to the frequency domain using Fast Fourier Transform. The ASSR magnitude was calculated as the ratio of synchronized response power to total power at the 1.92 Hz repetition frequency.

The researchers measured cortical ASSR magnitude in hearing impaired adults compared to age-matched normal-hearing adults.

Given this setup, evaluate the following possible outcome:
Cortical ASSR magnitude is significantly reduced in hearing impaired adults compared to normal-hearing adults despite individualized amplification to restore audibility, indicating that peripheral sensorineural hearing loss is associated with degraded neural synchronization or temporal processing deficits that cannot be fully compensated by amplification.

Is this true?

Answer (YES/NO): NO